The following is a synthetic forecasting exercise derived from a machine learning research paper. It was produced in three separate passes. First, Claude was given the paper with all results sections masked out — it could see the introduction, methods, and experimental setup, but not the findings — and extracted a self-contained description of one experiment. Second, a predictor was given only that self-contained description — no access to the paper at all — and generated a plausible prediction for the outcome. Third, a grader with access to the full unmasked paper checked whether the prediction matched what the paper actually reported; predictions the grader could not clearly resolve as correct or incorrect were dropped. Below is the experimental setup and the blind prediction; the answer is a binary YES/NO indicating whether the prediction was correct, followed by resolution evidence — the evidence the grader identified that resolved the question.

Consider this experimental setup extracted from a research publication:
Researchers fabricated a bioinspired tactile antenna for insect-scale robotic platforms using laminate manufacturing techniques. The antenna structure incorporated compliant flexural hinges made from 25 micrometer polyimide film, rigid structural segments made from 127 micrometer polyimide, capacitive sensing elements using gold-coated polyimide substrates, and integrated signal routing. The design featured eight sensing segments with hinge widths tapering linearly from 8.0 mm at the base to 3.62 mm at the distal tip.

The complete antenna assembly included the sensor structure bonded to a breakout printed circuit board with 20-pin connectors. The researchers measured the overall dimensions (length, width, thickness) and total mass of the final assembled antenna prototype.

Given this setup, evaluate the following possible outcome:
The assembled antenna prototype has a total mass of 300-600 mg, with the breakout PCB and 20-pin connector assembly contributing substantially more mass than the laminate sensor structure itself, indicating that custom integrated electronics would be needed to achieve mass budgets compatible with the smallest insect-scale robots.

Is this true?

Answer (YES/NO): YES